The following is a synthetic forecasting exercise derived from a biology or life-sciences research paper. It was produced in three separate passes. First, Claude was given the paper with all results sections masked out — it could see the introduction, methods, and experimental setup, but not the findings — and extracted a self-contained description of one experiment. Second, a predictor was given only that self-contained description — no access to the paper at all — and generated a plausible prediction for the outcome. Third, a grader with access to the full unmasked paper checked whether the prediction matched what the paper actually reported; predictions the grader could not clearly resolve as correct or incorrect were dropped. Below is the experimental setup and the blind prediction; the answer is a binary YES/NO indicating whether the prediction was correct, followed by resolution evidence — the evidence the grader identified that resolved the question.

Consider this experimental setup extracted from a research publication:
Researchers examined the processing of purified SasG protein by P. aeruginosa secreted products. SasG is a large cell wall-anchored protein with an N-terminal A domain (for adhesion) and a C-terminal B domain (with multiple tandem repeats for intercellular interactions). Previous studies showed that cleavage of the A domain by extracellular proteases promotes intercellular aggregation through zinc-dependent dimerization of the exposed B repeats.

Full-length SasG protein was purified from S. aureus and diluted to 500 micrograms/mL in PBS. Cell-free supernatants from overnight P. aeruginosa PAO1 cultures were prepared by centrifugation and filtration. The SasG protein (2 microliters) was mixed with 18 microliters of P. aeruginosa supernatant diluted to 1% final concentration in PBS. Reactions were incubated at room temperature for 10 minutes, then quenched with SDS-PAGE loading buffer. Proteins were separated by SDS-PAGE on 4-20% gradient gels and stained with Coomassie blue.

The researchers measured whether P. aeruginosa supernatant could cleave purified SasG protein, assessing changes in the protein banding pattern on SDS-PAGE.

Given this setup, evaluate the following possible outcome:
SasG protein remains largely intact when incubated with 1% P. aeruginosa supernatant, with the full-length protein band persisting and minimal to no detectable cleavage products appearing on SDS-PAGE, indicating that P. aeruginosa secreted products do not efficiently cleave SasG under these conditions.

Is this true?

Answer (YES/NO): NO